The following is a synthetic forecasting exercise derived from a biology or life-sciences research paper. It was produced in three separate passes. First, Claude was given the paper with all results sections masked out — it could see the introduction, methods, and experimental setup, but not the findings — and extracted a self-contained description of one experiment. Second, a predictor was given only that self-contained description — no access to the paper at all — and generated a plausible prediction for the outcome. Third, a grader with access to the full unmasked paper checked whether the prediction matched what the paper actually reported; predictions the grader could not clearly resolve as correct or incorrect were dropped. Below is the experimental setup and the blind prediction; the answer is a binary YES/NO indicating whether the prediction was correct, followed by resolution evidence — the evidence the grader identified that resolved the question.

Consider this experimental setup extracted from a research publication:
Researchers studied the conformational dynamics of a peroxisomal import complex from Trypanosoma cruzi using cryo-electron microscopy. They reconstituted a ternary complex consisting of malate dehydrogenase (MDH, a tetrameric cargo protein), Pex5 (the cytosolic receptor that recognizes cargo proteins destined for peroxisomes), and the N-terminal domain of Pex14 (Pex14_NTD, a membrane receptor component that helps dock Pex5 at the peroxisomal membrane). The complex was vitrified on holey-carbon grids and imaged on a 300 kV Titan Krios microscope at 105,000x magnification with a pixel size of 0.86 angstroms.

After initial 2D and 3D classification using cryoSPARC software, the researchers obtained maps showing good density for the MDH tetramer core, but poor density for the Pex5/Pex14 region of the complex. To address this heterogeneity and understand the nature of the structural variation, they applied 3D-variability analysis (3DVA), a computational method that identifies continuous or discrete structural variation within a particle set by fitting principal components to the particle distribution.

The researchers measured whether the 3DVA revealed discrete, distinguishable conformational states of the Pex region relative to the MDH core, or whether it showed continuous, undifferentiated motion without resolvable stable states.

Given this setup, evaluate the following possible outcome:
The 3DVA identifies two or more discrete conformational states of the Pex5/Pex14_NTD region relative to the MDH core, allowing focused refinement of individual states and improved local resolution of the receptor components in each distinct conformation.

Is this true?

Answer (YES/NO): NO